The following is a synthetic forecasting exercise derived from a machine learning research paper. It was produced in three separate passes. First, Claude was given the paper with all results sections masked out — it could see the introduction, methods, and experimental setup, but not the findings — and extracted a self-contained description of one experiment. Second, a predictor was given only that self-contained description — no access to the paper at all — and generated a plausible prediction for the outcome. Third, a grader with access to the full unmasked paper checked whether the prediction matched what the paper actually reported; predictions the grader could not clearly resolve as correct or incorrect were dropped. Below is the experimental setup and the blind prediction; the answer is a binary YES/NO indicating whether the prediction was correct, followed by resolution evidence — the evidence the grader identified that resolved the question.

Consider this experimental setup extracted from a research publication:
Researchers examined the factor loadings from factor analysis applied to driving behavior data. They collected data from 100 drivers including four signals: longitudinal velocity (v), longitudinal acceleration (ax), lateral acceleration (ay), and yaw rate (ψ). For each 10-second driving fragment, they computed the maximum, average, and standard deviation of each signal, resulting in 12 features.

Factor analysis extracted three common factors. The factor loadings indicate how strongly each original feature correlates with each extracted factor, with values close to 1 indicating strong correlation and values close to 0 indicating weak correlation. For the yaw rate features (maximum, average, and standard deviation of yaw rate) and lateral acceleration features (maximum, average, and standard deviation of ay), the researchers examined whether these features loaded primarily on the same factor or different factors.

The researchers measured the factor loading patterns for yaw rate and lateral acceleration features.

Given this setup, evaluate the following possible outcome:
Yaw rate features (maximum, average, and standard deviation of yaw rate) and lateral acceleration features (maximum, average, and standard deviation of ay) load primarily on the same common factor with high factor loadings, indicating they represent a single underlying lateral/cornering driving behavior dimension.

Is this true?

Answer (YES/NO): YES